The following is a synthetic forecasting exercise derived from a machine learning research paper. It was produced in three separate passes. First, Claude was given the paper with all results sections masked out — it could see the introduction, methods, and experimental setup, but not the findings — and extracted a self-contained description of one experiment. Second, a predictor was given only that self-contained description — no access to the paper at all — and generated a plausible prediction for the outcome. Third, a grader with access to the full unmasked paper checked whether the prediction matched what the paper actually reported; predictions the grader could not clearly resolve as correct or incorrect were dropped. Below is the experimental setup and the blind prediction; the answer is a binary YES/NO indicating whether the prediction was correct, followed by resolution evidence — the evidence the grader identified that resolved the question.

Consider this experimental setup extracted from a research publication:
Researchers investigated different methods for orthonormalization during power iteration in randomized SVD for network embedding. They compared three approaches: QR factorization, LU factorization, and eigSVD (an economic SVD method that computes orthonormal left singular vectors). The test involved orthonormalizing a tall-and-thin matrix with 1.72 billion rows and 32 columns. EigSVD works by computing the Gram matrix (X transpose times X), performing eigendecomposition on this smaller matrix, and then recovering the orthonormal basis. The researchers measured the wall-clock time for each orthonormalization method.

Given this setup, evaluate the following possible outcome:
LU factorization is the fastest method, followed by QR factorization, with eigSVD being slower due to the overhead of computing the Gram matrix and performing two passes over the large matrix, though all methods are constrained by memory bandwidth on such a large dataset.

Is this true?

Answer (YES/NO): NO